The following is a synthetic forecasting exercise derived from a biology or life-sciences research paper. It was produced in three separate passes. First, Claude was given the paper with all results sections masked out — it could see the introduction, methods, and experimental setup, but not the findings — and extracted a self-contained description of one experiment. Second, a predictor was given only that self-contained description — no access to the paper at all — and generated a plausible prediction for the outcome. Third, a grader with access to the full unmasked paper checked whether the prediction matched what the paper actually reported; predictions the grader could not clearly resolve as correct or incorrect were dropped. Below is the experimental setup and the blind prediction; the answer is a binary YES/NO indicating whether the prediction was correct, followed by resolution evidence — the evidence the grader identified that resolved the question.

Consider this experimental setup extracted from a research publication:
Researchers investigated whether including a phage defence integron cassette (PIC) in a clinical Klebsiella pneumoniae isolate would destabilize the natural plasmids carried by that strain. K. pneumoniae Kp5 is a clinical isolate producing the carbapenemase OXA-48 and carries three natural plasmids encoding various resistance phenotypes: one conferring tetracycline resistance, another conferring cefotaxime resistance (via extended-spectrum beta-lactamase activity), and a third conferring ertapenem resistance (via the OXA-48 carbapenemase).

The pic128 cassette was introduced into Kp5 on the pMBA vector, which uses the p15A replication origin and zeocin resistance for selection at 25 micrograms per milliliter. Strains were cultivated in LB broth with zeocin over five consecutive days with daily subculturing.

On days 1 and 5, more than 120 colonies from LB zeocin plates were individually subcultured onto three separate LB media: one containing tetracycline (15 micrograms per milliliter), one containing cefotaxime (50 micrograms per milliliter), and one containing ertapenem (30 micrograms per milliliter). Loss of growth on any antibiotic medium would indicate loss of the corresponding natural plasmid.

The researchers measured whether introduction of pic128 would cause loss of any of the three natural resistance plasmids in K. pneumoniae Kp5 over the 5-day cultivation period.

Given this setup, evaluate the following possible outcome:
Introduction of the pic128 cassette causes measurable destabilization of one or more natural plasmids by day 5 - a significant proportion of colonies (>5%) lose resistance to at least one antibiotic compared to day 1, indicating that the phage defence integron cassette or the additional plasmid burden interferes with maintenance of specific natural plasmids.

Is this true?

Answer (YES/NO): NO